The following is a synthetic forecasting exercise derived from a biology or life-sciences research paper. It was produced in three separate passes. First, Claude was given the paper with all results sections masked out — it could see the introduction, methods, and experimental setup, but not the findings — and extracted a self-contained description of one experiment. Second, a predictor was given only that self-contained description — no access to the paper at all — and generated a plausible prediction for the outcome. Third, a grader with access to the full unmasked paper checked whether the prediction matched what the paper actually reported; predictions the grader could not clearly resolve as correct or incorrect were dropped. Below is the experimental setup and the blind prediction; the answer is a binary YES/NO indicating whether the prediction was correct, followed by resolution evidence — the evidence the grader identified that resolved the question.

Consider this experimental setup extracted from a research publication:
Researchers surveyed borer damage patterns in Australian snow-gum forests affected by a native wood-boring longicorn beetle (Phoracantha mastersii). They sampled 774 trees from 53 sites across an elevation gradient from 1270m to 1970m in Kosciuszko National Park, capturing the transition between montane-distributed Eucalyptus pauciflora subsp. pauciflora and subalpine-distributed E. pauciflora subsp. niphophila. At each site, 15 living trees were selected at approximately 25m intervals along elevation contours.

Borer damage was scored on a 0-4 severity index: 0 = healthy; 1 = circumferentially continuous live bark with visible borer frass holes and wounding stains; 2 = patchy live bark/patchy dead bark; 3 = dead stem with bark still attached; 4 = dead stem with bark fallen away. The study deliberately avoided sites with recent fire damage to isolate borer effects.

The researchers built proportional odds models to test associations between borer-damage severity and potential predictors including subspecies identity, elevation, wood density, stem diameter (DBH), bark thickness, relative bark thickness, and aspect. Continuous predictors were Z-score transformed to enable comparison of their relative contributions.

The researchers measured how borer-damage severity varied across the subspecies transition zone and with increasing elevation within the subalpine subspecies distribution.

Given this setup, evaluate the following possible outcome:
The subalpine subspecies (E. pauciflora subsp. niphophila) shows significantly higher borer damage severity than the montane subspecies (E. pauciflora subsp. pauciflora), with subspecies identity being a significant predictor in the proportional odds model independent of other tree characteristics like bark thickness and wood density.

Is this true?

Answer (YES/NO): YES